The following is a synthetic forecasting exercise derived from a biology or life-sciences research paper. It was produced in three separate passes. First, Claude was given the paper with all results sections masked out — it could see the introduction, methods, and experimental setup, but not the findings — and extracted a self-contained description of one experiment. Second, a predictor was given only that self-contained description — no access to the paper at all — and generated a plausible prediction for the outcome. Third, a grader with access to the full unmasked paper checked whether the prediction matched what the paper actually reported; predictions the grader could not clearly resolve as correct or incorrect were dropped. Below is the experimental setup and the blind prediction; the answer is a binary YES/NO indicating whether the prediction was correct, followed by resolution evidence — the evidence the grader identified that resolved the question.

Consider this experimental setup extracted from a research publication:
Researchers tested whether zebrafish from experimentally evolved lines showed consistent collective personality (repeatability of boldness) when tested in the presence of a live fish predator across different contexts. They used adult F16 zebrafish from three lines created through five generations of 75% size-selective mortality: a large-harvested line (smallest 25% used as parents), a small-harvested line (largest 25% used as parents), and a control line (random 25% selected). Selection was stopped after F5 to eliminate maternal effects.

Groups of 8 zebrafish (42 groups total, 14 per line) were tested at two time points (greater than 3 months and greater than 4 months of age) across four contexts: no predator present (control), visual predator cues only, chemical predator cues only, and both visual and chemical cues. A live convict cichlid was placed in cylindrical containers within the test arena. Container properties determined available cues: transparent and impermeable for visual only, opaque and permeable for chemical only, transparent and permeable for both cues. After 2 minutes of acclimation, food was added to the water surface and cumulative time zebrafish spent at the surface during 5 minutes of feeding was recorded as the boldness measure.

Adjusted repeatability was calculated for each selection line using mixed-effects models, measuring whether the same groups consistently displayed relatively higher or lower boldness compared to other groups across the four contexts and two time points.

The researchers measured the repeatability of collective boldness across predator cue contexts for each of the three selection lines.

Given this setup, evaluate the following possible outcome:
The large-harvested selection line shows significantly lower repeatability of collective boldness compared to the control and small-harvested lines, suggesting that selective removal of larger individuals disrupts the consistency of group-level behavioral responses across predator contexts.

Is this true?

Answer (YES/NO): NO